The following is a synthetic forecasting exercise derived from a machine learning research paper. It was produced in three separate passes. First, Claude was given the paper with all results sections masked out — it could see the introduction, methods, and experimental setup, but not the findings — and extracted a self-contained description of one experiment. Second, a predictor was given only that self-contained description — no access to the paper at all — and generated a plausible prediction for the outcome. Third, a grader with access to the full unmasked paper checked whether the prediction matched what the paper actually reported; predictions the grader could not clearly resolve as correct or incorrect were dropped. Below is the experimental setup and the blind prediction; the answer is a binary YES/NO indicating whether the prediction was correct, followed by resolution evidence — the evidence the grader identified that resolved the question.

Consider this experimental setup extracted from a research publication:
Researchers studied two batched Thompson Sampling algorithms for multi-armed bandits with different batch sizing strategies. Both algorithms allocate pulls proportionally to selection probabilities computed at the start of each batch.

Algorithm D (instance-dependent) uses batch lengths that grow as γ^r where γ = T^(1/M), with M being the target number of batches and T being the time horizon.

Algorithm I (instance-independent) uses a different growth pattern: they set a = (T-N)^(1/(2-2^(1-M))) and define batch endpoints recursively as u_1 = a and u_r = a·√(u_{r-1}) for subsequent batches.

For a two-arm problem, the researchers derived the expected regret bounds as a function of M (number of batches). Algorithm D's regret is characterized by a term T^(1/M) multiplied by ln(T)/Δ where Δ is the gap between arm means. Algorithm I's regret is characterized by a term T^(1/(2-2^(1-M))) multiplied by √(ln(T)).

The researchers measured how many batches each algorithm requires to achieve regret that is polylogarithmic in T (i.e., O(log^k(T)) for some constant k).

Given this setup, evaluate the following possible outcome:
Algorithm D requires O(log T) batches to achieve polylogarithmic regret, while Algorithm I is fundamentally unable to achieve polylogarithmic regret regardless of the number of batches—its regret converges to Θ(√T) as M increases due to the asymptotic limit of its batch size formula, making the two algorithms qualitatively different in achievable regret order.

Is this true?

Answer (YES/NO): YES